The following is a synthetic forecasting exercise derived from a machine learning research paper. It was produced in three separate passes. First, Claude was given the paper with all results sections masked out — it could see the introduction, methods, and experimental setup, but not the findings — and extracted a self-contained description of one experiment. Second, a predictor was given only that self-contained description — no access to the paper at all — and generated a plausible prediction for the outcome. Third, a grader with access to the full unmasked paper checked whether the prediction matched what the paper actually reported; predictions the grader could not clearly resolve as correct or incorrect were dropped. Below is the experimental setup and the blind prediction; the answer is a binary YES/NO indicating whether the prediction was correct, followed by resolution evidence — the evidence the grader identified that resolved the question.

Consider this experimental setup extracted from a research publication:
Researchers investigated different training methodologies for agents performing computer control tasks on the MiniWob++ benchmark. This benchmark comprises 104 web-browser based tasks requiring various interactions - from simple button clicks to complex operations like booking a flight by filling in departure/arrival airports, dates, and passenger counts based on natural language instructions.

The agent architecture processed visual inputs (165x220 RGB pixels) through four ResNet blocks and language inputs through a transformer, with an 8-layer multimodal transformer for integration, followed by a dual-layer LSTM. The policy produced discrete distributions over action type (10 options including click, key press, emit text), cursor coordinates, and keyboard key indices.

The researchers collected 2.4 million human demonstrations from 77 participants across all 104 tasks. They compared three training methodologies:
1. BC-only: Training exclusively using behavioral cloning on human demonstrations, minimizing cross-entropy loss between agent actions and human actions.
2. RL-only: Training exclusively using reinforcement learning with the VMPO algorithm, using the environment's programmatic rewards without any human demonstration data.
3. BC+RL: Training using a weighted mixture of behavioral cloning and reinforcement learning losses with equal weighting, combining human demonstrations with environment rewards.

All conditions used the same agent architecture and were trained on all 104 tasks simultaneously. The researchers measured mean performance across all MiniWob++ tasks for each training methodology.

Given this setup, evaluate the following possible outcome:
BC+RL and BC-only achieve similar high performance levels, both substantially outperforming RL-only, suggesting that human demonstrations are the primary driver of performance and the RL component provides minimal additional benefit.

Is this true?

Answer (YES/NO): NO